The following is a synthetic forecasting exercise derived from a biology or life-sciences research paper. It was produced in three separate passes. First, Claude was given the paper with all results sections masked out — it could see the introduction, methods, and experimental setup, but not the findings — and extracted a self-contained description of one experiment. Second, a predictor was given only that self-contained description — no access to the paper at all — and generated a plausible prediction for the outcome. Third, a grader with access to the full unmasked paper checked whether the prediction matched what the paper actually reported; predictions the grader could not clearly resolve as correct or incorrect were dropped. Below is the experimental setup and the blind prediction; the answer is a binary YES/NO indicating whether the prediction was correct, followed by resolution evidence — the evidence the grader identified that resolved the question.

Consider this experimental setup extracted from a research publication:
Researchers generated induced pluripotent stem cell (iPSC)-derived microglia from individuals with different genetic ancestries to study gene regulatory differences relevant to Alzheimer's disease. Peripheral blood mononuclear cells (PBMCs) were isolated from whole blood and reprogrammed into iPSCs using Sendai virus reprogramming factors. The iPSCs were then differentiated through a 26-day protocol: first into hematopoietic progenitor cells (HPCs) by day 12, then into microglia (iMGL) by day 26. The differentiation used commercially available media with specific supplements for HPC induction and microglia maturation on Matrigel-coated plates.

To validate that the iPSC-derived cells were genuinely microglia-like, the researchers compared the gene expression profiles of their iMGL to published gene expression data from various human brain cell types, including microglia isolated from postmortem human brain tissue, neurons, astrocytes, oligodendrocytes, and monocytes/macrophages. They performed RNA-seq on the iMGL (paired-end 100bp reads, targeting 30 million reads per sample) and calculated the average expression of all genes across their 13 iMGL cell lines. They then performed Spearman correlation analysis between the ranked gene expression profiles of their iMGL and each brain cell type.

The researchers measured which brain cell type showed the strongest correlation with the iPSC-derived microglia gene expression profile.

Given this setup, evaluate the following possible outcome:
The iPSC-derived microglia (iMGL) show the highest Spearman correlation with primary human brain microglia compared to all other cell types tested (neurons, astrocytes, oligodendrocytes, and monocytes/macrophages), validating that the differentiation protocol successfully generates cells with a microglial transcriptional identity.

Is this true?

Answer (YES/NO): YES